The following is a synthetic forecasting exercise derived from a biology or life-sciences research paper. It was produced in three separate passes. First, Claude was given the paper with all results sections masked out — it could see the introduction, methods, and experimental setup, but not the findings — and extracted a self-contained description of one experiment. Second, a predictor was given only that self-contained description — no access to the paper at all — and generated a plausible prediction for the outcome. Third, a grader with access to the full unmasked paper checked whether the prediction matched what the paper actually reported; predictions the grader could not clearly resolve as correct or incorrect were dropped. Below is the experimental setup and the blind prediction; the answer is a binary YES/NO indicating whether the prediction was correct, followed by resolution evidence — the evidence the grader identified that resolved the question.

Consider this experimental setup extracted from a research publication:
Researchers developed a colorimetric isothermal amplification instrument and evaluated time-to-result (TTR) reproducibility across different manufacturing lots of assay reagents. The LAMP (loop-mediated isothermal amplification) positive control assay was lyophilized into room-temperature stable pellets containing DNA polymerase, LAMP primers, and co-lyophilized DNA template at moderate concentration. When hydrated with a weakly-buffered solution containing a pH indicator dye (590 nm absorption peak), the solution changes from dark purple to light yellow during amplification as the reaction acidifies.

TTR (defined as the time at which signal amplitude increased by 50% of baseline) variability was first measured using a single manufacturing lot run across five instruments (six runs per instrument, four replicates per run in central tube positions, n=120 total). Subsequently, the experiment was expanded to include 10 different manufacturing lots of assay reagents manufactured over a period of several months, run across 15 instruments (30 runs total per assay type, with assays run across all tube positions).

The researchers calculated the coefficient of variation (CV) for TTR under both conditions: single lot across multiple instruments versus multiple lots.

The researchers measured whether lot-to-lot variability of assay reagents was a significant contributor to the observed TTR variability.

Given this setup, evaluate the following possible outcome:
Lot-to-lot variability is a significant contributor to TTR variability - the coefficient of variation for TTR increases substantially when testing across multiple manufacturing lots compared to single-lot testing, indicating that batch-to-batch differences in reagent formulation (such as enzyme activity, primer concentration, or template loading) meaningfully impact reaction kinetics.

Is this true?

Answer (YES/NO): NO